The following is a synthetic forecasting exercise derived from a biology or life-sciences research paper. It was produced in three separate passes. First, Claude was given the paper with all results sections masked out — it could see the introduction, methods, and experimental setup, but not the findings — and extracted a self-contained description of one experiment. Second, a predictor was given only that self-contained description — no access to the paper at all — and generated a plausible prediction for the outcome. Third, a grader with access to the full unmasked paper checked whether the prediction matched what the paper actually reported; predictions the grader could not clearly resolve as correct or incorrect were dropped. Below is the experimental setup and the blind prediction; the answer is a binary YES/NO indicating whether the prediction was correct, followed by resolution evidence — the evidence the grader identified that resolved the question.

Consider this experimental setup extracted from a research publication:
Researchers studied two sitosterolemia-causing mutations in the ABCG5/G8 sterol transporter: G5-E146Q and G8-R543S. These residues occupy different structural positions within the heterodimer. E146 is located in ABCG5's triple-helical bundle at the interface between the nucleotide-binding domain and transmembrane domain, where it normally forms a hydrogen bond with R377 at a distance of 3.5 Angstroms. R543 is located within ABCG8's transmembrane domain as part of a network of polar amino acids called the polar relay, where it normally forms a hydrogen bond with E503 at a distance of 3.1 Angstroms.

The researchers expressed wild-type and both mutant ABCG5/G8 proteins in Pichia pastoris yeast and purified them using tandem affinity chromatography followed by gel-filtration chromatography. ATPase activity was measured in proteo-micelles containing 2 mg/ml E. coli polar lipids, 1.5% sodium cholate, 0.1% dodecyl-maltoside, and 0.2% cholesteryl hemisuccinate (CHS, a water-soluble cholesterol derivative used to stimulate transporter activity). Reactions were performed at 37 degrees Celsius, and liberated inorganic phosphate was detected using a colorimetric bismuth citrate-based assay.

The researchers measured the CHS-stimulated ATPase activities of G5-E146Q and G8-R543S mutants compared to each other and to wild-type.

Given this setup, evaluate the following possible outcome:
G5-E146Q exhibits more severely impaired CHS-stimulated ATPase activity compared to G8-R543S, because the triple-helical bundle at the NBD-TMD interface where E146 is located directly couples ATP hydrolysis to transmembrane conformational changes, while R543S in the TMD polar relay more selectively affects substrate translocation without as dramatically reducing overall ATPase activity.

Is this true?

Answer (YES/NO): NO